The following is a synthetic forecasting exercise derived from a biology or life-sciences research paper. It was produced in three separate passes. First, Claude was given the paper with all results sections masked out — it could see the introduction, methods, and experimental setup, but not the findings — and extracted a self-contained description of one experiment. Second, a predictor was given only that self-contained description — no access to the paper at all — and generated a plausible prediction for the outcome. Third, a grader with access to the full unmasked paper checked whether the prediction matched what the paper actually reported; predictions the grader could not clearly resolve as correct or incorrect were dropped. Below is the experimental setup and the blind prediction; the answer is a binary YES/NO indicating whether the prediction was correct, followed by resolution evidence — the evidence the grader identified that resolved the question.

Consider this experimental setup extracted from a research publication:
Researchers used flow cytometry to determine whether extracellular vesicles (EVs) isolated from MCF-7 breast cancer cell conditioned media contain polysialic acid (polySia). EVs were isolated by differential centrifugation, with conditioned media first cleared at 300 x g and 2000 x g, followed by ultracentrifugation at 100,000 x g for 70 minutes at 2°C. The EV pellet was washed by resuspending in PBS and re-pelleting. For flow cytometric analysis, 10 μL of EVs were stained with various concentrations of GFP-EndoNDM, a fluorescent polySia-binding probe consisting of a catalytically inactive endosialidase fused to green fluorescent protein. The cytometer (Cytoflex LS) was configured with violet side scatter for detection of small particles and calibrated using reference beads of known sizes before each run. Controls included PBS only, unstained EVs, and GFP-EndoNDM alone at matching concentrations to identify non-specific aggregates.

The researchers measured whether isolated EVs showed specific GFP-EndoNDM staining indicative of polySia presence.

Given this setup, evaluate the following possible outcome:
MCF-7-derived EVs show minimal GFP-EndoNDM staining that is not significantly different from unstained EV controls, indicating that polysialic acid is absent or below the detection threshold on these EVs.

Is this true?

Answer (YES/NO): NO